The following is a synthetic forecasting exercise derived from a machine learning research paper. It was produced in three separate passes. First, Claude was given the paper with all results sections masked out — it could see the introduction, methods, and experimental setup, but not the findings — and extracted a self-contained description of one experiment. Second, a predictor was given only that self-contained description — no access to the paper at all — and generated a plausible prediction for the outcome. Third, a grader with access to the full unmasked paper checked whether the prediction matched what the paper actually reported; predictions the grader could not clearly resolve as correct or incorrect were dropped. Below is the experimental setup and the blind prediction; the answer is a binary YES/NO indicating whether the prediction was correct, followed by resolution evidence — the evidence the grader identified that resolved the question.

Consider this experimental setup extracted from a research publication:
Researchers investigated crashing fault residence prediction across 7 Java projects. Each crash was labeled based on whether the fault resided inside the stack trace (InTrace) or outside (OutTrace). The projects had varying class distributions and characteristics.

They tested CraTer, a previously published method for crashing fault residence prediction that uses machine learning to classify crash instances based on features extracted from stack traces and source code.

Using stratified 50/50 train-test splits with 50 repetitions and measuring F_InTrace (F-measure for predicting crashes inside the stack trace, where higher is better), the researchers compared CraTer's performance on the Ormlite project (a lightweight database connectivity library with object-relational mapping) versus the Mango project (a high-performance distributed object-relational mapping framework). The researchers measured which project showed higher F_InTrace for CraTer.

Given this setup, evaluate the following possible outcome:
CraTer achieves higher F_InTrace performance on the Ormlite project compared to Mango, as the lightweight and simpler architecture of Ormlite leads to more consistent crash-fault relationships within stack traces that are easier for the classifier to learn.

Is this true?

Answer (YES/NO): YES